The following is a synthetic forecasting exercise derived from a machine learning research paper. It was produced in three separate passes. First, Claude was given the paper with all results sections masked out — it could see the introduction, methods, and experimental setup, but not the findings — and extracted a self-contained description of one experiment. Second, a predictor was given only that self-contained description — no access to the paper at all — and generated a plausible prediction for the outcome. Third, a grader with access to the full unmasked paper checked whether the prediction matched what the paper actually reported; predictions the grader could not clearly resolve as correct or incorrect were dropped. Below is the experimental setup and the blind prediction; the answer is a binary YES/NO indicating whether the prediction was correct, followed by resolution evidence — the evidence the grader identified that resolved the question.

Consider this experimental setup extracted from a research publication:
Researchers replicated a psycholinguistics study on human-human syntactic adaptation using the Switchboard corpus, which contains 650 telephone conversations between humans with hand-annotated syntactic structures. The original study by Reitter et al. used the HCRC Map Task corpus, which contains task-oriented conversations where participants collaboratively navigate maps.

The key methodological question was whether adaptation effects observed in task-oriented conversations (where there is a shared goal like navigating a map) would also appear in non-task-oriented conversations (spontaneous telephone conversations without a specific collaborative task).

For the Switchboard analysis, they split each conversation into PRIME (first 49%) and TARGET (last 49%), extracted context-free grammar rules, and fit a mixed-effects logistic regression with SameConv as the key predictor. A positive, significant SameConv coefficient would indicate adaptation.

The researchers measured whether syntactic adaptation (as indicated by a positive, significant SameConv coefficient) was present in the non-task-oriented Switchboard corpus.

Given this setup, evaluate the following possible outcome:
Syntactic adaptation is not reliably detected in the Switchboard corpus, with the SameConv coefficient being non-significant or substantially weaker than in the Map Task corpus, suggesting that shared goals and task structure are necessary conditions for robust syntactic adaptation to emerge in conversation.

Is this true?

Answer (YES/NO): NO